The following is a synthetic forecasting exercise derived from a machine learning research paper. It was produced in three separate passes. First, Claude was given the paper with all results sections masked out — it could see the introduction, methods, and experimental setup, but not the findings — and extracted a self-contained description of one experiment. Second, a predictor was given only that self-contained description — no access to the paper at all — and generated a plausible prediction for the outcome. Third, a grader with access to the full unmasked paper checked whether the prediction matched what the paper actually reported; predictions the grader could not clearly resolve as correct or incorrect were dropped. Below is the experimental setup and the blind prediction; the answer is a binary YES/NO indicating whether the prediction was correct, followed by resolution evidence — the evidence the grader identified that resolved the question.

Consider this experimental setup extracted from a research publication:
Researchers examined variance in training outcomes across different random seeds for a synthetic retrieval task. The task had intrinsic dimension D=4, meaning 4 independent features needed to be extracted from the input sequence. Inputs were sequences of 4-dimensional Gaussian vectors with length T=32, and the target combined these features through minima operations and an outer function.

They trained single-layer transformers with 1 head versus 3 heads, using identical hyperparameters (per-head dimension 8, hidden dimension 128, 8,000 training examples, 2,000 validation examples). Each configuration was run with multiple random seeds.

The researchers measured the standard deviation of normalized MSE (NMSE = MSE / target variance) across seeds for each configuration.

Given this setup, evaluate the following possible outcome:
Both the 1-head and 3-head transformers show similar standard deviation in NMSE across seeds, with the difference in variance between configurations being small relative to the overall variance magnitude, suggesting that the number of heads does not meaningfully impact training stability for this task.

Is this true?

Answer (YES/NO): NO